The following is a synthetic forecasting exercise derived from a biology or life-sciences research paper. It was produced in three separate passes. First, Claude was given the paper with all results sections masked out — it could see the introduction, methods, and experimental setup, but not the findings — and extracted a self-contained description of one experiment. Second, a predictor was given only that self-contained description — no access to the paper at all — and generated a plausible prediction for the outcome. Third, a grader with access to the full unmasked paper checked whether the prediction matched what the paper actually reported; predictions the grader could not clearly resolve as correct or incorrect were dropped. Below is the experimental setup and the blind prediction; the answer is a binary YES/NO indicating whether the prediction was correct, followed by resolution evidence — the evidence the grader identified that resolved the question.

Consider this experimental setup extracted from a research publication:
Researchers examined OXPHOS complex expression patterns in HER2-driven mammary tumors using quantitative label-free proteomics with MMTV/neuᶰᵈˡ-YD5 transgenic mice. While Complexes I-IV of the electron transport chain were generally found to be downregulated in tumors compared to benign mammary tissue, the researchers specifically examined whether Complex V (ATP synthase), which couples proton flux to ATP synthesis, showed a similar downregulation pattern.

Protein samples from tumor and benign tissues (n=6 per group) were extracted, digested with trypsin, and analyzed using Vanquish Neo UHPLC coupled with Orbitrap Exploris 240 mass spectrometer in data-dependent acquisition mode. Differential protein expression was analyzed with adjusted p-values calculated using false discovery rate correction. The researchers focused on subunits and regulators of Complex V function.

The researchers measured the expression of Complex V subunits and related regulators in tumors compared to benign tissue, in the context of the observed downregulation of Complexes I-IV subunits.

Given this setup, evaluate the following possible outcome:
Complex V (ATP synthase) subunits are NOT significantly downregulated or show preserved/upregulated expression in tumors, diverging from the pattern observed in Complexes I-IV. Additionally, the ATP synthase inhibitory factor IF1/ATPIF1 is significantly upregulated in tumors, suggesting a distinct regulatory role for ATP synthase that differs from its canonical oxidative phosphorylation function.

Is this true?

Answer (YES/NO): NO